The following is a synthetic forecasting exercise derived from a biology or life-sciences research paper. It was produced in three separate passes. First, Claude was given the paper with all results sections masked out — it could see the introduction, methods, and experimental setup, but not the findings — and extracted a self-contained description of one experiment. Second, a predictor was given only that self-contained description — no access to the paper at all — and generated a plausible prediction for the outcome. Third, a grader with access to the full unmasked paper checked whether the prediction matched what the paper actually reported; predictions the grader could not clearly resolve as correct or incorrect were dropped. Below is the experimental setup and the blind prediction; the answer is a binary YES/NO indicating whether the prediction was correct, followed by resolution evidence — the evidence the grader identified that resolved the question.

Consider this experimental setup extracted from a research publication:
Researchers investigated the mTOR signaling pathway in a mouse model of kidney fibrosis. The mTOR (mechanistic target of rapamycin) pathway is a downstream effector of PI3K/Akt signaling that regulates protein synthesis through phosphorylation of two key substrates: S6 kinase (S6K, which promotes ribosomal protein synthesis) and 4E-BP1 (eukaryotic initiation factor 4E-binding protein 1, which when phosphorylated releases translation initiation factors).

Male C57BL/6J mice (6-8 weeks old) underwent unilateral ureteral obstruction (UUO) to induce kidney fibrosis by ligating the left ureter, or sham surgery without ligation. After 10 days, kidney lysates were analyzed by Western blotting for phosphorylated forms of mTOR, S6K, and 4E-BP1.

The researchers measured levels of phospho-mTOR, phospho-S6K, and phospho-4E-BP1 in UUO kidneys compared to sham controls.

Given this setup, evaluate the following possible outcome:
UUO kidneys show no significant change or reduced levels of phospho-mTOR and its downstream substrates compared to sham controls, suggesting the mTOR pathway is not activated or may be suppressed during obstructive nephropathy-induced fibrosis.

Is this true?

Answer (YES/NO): NO